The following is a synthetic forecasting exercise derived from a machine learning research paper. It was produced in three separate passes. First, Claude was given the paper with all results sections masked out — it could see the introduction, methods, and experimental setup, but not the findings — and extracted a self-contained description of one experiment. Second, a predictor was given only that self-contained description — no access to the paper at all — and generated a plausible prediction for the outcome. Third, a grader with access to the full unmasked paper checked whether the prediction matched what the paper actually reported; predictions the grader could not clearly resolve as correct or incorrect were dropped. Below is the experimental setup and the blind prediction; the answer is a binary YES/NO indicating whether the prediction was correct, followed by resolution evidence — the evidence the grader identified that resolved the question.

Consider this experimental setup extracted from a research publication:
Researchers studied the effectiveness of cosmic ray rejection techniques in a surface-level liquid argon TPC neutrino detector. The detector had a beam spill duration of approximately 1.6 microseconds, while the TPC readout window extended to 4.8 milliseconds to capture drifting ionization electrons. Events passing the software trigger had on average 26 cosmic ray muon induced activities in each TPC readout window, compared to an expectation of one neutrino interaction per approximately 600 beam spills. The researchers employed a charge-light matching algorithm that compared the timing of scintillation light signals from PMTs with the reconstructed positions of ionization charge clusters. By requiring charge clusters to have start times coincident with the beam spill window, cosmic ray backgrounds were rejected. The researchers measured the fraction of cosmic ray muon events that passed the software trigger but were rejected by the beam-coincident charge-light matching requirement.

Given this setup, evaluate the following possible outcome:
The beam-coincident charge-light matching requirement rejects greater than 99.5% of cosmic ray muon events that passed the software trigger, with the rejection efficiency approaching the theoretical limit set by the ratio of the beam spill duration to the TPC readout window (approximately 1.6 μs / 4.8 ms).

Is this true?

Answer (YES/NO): NO